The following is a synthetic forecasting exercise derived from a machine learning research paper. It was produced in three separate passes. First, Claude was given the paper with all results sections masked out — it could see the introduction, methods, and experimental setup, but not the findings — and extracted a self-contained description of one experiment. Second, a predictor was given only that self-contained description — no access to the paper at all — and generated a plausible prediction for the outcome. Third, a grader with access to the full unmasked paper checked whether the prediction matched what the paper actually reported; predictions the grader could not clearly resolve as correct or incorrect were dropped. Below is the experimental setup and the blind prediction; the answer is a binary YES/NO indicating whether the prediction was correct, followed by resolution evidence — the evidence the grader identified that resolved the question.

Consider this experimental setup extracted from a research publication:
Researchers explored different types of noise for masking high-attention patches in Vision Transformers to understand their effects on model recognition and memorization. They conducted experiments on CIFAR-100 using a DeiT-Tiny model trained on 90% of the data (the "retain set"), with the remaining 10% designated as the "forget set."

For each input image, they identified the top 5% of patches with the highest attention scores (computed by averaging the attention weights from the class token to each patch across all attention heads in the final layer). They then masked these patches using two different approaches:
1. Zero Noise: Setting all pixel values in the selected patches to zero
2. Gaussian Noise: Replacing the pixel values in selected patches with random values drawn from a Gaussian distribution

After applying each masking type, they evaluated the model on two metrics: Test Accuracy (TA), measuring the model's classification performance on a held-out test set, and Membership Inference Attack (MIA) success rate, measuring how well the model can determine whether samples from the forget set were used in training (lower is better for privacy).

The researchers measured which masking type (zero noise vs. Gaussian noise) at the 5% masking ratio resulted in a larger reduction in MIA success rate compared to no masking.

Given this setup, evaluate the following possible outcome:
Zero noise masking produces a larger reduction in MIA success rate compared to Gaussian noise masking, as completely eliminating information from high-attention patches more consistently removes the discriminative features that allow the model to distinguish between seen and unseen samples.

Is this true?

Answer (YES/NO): YES